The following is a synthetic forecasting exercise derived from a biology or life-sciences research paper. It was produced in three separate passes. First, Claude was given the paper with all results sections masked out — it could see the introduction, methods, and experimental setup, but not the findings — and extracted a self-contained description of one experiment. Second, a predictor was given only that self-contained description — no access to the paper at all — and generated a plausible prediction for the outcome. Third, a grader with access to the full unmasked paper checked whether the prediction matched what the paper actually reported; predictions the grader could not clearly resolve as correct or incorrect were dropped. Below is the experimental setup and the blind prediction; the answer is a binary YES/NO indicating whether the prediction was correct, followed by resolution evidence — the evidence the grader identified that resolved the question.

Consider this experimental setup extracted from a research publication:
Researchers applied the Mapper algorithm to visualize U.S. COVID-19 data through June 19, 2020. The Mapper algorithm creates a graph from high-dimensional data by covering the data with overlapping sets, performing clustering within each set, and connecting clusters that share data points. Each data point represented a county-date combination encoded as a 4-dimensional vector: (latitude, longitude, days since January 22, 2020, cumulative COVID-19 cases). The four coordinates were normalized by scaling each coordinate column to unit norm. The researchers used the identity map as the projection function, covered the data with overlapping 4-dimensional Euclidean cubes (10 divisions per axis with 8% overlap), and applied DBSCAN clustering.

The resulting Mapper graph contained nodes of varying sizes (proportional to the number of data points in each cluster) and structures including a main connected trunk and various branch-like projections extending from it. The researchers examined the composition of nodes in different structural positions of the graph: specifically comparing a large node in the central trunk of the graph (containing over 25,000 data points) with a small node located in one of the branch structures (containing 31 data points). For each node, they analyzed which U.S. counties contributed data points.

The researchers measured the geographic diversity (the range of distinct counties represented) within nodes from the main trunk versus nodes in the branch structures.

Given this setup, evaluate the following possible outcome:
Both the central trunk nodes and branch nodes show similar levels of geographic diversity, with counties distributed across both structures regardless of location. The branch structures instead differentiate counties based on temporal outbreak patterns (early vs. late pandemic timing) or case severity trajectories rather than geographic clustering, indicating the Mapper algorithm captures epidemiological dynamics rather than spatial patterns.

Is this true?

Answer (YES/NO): NO